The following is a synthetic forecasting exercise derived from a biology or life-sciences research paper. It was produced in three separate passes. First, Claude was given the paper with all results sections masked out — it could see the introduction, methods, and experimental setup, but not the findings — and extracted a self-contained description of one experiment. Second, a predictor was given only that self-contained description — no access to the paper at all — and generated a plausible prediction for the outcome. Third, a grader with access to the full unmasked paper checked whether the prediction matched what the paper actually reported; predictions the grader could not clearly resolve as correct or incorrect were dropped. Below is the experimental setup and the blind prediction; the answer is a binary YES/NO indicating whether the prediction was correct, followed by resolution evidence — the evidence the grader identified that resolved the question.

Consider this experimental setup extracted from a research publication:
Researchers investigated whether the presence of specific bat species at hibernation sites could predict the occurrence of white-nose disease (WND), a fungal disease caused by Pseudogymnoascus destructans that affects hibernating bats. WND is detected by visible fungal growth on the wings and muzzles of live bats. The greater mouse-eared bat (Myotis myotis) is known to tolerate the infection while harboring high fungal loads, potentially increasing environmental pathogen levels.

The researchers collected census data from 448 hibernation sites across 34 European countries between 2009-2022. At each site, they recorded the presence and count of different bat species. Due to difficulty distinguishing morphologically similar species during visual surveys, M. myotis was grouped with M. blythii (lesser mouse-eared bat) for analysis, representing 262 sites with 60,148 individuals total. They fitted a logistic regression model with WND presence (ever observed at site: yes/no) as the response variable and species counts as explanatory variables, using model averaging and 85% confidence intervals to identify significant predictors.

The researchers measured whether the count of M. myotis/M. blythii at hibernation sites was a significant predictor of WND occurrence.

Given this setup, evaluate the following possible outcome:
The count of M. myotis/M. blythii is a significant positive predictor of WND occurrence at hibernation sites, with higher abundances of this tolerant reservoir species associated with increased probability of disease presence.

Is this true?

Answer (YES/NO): YES